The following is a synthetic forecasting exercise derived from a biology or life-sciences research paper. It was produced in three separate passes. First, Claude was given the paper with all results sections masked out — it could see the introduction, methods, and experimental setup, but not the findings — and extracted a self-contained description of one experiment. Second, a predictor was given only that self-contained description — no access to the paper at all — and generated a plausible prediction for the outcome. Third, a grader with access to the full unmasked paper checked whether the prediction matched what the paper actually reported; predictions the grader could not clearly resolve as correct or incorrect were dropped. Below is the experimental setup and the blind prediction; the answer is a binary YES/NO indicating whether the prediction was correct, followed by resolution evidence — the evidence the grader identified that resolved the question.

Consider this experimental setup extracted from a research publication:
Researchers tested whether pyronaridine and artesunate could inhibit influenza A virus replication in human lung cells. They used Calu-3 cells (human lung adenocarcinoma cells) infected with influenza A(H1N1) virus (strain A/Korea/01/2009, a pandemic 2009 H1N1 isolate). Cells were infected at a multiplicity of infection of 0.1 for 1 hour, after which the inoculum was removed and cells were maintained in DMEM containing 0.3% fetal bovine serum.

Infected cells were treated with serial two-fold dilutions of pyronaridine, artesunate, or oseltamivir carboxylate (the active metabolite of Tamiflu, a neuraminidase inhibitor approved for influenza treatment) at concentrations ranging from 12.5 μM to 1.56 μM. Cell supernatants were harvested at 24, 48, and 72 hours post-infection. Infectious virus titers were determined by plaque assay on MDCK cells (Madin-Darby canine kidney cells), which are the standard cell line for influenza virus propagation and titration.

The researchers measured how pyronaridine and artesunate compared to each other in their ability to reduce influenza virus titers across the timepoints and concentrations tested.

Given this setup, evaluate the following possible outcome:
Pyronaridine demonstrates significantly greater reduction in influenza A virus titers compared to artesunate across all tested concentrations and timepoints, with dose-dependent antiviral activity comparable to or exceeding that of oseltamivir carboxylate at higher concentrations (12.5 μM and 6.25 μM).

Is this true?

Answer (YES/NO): NO